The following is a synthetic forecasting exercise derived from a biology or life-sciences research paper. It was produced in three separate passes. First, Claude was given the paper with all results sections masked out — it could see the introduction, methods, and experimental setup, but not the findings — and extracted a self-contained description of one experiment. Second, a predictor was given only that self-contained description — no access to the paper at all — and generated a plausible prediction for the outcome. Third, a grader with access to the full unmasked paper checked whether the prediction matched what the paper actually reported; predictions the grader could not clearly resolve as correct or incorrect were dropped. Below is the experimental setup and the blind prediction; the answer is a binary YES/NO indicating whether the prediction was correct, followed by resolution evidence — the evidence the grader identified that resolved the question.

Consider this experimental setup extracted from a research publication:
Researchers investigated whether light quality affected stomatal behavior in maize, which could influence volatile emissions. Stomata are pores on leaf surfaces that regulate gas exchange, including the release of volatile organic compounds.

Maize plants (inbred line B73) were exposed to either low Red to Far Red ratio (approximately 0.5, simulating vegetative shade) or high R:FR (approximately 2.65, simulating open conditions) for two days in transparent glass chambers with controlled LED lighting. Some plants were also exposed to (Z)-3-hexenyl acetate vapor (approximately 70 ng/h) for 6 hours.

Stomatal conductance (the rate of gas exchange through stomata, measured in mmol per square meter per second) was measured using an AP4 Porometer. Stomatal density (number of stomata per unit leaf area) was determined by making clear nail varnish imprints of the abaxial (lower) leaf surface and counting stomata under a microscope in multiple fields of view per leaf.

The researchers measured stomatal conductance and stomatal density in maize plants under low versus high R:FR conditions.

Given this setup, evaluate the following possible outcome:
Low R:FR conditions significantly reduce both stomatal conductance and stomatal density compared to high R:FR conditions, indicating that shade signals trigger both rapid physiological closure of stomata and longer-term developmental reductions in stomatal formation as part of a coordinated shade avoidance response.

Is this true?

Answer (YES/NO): NO